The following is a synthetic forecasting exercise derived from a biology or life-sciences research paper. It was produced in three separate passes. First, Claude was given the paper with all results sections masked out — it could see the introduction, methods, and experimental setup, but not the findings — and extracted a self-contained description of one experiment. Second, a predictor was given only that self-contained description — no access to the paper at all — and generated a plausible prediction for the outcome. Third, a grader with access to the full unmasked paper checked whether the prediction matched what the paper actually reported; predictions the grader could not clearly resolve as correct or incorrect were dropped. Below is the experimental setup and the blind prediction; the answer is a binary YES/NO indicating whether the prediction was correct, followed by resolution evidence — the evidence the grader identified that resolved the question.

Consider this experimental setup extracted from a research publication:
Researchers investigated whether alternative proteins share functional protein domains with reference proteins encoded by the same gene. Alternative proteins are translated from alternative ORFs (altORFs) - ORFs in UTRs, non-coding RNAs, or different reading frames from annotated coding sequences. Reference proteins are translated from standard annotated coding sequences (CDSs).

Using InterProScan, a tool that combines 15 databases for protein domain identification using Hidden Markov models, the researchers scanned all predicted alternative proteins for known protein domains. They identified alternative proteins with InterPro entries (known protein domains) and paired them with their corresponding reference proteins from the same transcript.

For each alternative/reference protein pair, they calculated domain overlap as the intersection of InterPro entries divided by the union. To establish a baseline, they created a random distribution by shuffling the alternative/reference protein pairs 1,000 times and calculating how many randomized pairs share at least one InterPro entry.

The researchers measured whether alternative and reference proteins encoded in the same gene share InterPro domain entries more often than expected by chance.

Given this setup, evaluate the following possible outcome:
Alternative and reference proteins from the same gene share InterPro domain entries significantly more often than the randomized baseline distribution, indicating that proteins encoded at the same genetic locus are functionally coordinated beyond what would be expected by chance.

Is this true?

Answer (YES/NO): YES